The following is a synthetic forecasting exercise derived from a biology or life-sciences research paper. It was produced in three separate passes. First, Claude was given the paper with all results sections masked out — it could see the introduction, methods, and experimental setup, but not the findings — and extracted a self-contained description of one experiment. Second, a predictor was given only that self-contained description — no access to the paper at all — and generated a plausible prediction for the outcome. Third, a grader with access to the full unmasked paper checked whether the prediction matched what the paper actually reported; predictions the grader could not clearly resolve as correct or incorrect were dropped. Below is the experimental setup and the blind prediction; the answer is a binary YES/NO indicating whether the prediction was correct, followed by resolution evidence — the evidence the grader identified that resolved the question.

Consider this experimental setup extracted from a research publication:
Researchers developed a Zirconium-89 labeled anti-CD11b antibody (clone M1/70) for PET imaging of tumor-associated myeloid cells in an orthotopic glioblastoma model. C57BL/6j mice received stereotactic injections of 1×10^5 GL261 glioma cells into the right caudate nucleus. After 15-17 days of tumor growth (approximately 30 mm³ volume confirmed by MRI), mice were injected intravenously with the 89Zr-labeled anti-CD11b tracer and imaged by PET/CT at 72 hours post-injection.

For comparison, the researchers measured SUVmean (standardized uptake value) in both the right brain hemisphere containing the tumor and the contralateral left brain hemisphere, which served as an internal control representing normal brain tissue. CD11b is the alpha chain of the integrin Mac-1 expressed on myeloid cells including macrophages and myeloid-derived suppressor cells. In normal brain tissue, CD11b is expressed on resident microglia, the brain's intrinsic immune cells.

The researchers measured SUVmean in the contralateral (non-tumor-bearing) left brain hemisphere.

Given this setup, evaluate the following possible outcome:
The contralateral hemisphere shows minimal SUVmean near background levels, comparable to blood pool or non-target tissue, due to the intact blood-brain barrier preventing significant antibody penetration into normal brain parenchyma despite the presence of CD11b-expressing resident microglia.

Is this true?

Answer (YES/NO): NO